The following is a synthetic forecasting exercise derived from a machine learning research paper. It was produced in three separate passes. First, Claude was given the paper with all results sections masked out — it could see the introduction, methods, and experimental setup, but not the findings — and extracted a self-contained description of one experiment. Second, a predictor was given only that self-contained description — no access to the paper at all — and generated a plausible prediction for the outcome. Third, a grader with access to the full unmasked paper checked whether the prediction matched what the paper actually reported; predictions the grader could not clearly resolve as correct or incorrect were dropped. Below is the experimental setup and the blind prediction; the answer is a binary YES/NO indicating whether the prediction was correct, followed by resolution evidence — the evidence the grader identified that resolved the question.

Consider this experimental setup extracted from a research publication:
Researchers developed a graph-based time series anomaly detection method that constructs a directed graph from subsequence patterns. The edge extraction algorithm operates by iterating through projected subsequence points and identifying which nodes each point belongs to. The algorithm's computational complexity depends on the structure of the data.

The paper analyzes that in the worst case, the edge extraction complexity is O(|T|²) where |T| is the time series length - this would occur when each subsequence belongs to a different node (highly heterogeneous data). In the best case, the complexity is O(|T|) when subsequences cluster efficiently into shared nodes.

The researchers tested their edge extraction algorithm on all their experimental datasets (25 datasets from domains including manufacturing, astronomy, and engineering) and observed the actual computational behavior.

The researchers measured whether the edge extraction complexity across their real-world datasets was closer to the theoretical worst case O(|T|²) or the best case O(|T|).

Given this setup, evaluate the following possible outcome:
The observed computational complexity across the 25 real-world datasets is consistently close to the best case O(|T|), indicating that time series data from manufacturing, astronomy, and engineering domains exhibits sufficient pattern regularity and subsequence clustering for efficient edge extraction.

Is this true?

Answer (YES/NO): YES